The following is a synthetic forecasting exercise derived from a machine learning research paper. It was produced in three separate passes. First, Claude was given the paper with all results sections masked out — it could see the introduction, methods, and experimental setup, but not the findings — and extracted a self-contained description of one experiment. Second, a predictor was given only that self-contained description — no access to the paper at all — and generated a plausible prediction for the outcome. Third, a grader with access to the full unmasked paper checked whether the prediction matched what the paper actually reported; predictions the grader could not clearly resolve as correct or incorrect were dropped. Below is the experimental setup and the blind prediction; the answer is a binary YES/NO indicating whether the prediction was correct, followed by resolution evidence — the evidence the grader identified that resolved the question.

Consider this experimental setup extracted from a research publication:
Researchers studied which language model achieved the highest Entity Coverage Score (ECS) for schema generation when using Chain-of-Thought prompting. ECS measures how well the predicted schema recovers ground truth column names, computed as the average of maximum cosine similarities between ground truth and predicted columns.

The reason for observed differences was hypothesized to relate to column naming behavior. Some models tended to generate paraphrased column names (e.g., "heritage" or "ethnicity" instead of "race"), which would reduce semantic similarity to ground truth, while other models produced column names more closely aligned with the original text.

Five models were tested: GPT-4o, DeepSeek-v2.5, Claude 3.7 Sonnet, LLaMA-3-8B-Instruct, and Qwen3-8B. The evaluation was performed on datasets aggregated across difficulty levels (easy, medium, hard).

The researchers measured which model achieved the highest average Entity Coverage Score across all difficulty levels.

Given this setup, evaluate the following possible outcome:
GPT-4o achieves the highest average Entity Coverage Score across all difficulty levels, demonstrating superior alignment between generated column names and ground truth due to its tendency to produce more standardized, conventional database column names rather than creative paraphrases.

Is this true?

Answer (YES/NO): NO